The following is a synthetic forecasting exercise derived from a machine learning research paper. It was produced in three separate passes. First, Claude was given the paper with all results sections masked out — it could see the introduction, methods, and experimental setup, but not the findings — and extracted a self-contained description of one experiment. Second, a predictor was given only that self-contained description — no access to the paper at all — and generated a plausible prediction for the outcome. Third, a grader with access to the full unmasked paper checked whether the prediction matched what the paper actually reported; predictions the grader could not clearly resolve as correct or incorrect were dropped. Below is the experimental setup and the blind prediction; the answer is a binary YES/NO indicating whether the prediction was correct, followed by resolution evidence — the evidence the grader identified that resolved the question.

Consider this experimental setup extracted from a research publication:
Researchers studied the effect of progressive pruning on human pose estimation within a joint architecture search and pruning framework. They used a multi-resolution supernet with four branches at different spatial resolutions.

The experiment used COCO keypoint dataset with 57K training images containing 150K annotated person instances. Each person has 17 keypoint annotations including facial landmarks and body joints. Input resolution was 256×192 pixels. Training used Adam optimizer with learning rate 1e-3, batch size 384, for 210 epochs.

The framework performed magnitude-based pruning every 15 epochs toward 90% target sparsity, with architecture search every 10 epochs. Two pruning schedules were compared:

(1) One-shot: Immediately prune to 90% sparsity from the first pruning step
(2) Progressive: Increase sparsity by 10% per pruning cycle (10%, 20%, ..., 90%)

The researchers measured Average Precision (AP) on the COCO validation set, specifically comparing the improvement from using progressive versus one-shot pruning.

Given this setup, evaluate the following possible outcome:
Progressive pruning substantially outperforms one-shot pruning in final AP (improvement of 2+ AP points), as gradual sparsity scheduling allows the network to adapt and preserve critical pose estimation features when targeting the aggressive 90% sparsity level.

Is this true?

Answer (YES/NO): NO